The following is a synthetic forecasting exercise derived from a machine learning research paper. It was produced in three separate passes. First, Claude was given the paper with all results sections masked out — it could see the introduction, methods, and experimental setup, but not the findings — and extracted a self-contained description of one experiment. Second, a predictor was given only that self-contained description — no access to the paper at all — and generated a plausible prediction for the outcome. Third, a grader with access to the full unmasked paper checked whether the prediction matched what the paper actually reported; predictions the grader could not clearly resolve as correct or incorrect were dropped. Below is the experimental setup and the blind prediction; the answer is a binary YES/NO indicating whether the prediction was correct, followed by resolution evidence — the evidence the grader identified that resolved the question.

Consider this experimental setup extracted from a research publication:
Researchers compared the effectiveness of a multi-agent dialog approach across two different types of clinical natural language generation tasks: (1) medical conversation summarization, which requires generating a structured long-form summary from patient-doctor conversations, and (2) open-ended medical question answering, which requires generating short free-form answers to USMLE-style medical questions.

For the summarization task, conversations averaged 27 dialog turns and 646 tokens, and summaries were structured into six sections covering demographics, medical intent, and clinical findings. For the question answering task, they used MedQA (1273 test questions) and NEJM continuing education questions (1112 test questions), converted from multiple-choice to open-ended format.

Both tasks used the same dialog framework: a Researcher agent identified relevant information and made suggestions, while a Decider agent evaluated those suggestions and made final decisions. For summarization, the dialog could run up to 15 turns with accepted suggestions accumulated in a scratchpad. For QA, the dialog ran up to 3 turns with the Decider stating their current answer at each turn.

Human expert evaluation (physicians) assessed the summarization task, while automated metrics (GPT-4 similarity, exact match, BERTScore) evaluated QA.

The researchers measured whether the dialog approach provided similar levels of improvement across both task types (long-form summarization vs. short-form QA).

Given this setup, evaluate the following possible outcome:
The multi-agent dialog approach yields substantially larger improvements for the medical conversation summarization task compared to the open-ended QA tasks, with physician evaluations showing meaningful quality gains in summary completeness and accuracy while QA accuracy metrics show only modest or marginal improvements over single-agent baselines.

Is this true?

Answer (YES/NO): YES